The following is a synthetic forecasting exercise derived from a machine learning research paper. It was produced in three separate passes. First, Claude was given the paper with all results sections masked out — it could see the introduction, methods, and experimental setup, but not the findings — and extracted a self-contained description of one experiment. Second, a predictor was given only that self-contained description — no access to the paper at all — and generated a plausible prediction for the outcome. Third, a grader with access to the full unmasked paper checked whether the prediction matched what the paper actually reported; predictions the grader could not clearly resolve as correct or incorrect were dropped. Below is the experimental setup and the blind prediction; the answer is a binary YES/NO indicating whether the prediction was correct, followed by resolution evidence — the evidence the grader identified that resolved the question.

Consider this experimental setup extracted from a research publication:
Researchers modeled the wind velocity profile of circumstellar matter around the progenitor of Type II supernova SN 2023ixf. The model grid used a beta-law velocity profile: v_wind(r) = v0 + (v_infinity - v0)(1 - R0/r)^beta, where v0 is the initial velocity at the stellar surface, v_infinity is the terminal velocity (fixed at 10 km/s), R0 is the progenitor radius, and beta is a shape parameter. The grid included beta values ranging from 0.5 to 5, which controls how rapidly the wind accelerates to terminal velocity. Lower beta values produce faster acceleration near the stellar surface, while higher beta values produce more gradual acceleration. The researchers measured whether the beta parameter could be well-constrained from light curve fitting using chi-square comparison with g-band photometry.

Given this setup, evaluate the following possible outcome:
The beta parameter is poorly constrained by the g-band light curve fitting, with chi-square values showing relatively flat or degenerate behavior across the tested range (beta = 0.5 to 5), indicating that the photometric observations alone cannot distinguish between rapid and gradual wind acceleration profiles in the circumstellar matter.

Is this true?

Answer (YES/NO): YES